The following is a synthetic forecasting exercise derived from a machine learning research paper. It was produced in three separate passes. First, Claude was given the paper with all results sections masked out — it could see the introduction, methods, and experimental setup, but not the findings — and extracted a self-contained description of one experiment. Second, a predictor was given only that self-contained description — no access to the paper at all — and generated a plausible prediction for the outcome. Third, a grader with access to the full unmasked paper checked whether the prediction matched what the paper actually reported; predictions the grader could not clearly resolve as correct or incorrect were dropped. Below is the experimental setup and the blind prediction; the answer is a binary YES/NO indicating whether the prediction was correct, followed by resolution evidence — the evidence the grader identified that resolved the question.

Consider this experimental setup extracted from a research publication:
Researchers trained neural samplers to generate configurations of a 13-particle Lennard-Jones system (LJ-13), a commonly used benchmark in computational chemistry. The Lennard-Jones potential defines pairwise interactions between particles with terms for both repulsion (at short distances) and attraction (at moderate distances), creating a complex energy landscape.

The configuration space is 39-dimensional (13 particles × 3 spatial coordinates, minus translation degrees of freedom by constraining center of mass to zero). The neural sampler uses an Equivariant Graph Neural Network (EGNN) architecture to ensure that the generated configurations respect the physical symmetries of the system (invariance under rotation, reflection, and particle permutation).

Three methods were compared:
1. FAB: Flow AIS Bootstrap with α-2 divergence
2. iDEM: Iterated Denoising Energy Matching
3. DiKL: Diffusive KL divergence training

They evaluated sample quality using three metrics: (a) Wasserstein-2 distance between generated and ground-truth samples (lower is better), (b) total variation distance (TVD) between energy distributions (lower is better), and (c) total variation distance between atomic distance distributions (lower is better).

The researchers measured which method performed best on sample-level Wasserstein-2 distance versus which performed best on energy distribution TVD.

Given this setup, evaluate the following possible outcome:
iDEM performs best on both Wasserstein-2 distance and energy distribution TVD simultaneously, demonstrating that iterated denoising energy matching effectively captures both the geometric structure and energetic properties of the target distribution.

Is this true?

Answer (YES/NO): NO